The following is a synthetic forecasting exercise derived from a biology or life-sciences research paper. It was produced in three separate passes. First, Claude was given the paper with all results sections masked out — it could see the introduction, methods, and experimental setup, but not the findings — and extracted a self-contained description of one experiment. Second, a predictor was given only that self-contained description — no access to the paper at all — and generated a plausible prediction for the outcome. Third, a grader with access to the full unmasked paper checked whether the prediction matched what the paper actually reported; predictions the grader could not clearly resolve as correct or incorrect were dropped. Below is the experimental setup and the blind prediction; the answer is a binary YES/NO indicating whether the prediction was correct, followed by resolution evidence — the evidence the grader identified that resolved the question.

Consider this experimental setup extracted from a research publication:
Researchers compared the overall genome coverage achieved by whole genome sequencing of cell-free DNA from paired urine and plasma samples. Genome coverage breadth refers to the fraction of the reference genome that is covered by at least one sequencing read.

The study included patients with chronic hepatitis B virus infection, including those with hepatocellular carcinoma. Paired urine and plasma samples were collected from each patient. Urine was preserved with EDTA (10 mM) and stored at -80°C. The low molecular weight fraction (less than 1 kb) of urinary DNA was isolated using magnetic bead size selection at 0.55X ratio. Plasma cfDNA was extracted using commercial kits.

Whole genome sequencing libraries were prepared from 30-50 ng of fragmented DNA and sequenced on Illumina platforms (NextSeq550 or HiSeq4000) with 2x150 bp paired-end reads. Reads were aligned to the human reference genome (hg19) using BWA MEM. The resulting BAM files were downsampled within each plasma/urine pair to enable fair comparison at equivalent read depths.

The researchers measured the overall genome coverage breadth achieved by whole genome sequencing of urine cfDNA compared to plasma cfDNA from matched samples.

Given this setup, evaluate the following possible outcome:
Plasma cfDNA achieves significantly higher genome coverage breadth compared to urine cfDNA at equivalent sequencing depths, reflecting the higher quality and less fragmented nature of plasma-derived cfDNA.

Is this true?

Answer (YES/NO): NO